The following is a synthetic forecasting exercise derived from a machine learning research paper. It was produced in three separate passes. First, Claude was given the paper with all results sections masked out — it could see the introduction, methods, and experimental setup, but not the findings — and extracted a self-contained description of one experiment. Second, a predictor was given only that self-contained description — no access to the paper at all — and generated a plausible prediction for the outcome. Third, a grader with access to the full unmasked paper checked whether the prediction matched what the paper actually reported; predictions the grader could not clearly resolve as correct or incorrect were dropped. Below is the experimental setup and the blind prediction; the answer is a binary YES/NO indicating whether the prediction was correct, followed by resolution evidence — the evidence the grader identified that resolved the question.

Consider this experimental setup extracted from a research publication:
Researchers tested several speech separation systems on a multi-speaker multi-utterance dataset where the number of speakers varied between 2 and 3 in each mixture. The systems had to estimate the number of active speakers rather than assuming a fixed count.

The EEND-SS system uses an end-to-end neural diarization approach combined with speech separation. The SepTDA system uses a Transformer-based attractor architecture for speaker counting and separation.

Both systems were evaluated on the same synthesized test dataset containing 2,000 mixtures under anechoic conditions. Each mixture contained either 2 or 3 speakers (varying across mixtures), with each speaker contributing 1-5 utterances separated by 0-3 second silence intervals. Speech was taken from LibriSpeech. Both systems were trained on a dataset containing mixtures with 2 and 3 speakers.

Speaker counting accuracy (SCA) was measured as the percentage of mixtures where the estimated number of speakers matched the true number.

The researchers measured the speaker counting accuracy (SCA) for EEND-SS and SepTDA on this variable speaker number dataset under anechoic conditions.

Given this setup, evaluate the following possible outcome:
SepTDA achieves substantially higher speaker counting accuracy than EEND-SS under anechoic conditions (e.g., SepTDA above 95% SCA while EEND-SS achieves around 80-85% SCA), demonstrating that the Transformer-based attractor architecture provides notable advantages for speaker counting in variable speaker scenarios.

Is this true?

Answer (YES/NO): NO